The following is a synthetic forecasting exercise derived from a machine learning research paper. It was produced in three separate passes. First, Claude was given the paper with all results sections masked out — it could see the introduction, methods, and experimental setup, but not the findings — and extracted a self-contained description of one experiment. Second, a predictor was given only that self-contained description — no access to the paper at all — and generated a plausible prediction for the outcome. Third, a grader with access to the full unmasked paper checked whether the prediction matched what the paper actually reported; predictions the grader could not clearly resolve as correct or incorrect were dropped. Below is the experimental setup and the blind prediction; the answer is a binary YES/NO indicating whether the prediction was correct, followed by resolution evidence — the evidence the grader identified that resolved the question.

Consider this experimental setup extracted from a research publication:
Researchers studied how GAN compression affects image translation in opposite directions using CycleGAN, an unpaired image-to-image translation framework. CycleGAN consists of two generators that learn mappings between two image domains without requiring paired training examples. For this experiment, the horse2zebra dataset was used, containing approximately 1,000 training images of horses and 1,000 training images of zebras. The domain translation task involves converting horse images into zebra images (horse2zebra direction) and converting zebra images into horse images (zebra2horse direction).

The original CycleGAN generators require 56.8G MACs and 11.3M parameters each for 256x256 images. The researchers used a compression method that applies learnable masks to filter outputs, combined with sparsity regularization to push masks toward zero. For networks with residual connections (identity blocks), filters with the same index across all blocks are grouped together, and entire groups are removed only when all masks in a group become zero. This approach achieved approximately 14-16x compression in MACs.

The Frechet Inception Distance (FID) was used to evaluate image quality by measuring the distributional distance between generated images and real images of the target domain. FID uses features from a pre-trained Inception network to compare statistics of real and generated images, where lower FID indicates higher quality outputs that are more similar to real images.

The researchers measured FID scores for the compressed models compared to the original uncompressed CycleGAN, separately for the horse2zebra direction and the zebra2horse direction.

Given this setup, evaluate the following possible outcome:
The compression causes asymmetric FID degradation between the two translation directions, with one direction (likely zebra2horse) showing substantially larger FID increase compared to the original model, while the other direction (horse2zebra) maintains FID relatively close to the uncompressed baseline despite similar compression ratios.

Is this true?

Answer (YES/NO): NO